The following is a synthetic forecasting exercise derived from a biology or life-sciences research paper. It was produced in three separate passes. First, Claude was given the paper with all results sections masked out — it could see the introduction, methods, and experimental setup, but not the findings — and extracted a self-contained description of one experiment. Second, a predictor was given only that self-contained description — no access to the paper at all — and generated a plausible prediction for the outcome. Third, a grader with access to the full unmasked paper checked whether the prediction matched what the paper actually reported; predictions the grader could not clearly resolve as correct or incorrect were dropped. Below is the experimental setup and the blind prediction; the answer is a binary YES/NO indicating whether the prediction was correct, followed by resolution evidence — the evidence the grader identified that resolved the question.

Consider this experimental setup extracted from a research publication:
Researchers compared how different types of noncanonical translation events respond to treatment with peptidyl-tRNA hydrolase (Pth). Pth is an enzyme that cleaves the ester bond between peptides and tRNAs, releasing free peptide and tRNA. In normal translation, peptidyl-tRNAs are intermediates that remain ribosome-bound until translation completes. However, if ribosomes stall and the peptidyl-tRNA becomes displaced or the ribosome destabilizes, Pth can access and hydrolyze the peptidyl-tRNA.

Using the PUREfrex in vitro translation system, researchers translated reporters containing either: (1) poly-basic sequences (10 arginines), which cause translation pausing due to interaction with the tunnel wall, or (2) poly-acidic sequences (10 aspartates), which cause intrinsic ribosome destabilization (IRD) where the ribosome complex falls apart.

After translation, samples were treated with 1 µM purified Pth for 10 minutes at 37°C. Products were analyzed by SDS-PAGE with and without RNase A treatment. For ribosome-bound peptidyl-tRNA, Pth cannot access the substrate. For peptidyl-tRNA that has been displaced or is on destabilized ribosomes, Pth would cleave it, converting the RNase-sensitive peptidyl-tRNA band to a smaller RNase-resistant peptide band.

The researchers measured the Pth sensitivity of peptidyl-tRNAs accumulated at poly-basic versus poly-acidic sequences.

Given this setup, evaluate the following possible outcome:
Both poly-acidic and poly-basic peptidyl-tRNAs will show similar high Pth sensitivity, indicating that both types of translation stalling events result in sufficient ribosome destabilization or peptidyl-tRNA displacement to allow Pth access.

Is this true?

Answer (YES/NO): NO